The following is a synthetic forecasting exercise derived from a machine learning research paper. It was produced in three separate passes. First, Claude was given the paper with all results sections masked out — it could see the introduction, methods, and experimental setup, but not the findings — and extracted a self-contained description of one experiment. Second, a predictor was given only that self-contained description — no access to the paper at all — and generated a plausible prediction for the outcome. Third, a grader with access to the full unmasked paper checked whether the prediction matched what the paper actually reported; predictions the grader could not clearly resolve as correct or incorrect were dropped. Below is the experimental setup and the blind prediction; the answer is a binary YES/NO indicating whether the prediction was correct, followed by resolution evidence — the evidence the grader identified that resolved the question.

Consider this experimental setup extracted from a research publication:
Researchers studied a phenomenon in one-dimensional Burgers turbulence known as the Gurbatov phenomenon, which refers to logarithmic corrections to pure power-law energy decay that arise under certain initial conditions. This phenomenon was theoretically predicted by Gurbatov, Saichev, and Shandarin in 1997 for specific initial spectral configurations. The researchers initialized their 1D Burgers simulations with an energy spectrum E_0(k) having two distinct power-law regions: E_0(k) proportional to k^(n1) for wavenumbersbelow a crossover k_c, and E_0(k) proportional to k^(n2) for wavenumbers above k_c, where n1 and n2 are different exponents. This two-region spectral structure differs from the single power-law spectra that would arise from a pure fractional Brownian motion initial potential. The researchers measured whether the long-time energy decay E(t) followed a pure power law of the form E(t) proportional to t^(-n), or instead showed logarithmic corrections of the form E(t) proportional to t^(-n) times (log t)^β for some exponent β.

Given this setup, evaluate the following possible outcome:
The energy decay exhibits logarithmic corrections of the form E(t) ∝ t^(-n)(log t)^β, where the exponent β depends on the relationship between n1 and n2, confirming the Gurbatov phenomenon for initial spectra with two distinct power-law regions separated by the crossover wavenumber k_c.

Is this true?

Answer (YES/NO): NO